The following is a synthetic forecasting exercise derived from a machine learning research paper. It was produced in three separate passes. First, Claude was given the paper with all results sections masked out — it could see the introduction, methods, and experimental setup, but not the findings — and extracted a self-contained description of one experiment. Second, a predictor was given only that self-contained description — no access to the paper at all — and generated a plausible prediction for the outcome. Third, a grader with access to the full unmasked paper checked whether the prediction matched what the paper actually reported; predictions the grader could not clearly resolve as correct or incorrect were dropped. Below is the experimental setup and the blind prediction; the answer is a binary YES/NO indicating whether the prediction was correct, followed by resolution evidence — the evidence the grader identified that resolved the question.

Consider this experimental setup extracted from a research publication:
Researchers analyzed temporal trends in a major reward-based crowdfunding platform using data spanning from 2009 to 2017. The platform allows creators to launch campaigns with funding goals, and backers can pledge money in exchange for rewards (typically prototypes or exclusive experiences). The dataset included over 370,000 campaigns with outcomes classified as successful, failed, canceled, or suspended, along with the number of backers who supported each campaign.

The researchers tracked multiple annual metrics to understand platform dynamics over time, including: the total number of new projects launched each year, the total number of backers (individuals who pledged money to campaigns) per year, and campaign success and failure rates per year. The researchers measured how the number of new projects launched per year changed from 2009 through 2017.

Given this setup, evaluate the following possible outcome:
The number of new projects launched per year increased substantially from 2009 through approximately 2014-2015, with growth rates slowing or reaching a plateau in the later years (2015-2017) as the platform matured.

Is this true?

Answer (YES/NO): NO